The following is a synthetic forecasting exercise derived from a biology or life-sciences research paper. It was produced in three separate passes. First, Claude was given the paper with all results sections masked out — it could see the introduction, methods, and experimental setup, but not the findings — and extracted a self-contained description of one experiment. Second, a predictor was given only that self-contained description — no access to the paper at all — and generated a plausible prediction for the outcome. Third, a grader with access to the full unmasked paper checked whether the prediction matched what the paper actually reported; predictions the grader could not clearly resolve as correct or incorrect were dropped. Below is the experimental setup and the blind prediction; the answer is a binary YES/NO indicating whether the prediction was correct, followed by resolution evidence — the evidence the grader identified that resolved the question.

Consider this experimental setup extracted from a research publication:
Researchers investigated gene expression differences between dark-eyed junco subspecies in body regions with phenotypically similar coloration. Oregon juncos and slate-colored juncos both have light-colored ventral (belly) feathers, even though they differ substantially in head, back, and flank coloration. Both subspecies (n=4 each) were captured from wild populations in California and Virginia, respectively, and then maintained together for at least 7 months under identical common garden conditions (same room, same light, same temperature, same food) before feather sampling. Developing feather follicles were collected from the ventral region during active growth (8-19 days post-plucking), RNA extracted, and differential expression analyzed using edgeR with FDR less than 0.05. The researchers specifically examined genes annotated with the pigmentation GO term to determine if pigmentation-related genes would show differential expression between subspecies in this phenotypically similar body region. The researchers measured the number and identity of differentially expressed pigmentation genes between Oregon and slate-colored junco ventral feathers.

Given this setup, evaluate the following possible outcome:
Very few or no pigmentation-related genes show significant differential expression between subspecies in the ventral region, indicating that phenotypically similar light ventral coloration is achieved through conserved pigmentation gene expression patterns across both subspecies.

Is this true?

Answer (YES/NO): YES